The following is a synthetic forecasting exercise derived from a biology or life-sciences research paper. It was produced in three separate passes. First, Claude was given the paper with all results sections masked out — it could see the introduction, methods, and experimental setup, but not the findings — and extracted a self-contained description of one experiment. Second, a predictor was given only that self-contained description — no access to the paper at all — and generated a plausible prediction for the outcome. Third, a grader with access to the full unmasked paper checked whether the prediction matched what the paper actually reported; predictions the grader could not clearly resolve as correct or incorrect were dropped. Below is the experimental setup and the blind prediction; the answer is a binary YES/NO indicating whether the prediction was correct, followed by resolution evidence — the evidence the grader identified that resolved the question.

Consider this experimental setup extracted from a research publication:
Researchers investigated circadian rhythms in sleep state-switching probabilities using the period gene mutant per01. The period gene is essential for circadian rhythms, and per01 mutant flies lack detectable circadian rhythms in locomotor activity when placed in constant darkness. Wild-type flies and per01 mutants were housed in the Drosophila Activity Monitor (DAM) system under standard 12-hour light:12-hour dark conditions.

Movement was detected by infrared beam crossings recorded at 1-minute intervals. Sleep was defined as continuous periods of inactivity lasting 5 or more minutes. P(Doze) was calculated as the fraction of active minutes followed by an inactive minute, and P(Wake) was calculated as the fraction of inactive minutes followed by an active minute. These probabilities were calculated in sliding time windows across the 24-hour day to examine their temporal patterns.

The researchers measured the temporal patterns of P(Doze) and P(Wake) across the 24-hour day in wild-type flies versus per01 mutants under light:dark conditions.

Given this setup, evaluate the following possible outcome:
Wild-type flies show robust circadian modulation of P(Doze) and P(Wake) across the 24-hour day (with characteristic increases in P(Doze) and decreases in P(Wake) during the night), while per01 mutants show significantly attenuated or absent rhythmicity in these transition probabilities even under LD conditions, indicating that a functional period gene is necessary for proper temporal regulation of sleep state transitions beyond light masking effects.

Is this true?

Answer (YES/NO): NO